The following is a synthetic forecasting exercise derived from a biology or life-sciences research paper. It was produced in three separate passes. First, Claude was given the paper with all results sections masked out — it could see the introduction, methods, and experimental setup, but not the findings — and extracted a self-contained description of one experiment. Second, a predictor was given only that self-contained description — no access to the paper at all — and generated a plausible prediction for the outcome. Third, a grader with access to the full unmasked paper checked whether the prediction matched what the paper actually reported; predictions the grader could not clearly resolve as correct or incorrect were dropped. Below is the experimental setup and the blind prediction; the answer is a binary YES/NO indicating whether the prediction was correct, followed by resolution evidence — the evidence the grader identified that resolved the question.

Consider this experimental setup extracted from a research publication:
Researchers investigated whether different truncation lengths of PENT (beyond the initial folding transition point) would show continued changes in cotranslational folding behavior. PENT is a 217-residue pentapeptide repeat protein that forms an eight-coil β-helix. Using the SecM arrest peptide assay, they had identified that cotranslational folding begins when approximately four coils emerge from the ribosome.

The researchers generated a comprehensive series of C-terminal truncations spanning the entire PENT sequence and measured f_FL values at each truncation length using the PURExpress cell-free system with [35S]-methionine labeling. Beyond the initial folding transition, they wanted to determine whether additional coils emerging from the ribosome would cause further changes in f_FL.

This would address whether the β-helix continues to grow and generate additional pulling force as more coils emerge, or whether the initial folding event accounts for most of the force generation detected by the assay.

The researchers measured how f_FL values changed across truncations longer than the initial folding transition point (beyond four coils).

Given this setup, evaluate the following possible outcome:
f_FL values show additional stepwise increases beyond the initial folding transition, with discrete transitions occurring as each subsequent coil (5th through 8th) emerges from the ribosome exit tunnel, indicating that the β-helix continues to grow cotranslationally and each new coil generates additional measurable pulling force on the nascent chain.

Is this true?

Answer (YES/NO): NO